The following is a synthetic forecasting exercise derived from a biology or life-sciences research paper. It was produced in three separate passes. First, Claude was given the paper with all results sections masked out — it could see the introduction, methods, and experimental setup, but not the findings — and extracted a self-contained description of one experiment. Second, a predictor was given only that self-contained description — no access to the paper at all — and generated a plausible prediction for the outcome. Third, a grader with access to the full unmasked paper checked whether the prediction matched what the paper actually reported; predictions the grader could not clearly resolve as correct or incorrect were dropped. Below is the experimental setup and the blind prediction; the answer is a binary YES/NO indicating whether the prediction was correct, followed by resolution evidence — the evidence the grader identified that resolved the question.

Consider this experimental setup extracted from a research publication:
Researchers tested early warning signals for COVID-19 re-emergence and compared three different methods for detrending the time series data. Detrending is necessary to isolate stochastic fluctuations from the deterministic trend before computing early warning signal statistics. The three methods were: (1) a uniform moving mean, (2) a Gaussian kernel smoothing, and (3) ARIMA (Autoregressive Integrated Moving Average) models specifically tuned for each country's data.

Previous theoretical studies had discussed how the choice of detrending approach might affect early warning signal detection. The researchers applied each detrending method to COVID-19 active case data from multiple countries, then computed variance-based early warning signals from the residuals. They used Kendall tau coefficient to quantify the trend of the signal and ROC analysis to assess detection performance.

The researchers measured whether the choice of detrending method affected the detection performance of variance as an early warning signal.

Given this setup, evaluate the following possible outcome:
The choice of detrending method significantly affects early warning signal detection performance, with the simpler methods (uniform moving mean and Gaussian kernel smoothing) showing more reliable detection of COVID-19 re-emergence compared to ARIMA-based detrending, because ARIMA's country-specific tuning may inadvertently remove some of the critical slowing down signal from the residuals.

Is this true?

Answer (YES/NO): NO